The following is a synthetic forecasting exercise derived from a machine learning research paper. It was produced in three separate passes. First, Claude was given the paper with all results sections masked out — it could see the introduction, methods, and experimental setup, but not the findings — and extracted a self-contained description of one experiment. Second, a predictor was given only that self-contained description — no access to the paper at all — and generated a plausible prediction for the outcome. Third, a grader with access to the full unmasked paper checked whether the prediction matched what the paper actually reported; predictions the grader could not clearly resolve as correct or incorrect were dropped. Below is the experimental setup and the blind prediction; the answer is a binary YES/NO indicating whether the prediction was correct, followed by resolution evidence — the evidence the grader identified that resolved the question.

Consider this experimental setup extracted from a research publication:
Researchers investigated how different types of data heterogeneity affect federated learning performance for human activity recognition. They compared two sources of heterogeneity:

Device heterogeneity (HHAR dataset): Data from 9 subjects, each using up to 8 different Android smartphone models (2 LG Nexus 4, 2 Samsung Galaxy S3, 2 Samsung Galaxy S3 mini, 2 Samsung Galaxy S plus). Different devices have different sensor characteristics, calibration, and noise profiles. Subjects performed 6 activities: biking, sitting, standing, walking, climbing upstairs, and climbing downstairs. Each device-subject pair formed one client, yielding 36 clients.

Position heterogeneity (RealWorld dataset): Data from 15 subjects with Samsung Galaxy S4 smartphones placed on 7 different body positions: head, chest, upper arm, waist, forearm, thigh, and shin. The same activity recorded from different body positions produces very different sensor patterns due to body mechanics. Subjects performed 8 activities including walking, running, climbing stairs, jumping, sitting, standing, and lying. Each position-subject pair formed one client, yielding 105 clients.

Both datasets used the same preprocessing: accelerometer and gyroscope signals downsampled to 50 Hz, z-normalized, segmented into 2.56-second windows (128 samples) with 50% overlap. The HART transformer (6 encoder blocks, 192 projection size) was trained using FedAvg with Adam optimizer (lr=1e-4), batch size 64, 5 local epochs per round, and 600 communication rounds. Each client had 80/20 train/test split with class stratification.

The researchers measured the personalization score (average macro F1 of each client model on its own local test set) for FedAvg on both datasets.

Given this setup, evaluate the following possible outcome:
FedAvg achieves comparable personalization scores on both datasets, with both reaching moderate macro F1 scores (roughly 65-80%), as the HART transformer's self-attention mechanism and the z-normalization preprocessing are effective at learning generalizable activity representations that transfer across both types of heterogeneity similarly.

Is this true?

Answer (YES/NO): NO